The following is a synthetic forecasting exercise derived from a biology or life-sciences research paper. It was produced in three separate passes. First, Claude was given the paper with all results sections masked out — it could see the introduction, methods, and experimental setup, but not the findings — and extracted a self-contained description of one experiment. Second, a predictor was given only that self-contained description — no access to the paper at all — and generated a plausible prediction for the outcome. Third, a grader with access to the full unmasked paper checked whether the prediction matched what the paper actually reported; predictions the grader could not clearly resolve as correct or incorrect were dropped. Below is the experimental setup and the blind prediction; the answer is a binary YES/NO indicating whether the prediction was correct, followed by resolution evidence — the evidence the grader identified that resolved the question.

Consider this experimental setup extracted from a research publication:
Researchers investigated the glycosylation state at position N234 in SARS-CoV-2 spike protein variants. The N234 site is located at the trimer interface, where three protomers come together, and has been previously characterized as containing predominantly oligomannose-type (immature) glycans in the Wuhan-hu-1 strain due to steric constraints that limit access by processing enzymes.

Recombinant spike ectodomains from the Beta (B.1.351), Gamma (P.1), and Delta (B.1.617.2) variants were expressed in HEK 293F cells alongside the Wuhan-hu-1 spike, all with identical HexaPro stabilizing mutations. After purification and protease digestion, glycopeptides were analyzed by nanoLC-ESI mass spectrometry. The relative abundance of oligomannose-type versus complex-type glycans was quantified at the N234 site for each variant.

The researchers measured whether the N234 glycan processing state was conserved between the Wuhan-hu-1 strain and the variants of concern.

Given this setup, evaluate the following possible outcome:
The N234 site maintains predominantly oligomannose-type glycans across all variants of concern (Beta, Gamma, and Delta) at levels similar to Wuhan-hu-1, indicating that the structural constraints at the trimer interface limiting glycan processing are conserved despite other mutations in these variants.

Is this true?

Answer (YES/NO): YES